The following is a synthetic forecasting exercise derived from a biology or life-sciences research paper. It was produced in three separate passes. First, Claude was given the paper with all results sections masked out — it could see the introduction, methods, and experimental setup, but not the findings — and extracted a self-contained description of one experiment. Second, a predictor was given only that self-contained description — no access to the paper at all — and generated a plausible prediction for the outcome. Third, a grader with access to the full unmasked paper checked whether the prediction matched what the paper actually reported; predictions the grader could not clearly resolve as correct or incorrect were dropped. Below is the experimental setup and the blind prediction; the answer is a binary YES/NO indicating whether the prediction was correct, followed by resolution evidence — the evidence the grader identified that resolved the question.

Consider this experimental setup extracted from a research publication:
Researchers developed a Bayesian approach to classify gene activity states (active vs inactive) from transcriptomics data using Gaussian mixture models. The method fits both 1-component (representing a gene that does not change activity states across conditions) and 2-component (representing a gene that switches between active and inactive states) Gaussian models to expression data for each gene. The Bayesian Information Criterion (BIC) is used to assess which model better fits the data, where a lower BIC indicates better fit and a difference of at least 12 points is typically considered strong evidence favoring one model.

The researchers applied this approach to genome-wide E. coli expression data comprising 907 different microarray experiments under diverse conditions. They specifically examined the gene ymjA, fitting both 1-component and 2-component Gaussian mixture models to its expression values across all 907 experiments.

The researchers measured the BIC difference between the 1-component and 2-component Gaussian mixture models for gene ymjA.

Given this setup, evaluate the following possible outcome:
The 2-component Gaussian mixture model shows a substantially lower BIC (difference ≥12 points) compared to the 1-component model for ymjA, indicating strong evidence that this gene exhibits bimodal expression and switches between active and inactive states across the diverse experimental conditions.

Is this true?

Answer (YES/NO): NO